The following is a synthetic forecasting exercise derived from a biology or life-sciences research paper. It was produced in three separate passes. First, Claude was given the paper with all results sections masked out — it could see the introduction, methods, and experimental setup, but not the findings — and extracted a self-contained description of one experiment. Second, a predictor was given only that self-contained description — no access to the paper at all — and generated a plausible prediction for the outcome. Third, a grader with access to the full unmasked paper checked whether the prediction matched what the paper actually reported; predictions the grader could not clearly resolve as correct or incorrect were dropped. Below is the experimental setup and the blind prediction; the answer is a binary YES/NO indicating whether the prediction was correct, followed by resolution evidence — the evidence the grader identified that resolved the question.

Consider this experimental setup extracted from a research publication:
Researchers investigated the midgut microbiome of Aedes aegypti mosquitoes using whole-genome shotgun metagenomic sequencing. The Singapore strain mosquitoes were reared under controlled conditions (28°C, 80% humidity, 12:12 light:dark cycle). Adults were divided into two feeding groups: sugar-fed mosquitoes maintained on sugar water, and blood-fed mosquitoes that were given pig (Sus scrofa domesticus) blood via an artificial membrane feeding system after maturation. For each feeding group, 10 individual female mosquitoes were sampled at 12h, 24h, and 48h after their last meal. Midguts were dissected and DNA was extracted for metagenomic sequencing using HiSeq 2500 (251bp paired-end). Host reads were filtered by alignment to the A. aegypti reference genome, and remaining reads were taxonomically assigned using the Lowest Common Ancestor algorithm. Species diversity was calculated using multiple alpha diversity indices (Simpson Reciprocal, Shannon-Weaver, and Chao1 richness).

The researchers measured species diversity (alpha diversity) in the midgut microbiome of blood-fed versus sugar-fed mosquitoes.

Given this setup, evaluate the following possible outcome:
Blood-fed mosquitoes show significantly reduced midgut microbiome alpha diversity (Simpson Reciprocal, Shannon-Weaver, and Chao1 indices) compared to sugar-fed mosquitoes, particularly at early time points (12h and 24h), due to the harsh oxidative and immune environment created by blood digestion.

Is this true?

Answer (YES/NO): NO